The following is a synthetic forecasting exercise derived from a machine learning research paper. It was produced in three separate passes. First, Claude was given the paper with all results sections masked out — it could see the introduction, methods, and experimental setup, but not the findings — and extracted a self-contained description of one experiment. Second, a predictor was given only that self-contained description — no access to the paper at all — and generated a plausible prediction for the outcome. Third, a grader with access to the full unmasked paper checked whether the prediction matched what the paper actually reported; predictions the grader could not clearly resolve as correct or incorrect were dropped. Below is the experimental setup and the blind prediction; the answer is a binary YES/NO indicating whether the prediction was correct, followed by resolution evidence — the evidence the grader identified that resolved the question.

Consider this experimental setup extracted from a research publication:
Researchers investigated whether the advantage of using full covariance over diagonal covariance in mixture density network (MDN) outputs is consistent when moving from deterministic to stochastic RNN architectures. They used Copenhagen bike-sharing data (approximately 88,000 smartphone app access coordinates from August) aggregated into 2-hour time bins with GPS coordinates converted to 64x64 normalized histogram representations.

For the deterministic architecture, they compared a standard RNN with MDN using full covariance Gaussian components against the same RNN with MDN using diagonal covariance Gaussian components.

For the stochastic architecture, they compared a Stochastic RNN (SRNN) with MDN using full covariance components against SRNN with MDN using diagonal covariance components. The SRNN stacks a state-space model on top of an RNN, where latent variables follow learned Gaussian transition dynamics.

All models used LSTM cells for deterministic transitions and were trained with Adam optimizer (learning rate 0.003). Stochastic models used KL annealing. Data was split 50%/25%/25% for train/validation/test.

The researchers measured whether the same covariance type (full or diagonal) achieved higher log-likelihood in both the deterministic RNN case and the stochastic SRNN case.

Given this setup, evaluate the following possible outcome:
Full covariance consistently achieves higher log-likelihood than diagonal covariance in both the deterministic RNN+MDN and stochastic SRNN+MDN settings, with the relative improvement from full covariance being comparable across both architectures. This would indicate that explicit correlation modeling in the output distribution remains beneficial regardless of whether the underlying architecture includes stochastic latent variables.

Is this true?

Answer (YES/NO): NO